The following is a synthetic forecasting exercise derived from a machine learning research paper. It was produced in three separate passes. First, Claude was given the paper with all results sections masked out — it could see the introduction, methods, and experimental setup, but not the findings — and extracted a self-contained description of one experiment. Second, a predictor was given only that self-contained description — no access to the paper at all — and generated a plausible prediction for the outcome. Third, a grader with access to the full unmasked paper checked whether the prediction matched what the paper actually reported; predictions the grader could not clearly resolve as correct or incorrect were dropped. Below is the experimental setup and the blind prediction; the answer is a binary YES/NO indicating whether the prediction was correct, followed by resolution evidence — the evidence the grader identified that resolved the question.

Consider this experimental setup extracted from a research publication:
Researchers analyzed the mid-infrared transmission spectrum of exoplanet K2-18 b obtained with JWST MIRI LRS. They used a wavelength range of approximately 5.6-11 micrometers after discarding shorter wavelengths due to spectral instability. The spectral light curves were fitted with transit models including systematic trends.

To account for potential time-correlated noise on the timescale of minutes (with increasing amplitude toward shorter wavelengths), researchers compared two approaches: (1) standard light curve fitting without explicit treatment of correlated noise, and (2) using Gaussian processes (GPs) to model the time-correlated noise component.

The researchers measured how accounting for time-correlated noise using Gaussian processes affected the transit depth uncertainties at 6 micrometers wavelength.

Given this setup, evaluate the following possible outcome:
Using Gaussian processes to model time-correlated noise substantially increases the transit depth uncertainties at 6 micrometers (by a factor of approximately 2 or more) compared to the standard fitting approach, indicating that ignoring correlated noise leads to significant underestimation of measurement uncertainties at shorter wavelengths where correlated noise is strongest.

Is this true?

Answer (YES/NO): NO